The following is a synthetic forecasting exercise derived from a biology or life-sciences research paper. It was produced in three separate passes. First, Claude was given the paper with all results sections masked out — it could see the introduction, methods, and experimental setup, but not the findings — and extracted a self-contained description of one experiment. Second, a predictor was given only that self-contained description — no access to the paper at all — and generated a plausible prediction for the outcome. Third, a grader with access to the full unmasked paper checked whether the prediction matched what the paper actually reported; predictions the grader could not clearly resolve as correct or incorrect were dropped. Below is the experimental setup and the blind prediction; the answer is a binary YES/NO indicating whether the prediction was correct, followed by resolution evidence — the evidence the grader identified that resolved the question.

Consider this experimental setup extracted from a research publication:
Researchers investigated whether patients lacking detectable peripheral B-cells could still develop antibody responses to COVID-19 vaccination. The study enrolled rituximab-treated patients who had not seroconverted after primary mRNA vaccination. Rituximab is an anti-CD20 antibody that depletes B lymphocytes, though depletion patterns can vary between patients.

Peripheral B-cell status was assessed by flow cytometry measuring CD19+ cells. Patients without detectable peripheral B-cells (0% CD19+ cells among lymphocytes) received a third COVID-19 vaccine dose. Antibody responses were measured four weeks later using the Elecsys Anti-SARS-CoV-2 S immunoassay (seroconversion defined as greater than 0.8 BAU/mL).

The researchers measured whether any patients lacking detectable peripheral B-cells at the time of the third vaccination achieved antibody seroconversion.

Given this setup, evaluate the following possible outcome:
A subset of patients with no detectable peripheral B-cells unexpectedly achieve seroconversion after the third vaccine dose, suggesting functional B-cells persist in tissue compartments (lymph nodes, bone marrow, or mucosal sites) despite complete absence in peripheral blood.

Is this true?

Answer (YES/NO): YES